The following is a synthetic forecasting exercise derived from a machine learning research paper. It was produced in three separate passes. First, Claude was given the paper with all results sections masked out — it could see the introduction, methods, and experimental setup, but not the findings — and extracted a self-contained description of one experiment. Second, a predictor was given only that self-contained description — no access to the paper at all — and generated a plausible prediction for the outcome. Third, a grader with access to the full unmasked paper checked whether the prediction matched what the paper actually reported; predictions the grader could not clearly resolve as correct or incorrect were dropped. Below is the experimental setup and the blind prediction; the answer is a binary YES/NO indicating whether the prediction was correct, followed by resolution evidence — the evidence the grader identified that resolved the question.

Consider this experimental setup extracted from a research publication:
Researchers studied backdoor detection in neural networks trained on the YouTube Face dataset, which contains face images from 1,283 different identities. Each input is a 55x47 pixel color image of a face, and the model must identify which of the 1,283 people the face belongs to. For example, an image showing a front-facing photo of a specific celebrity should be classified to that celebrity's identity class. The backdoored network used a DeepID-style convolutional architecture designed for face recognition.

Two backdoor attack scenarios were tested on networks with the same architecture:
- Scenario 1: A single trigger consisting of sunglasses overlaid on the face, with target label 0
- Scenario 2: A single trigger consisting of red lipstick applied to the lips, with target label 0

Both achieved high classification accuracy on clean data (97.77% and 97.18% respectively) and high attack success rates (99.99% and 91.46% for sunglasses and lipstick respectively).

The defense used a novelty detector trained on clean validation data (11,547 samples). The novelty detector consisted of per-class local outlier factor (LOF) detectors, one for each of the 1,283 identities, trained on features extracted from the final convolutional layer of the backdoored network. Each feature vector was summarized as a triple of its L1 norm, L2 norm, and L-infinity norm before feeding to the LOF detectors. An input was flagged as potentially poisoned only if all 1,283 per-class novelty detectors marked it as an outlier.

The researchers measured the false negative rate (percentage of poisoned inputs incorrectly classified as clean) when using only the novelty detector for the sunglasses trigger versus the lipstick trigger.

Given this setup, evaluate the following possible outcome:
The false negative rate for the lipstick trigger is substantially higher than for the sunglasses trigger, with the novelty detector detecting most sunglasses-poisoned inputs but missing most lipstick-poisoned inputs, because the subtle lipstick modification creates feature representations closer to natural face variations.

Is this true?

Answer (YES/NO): NO